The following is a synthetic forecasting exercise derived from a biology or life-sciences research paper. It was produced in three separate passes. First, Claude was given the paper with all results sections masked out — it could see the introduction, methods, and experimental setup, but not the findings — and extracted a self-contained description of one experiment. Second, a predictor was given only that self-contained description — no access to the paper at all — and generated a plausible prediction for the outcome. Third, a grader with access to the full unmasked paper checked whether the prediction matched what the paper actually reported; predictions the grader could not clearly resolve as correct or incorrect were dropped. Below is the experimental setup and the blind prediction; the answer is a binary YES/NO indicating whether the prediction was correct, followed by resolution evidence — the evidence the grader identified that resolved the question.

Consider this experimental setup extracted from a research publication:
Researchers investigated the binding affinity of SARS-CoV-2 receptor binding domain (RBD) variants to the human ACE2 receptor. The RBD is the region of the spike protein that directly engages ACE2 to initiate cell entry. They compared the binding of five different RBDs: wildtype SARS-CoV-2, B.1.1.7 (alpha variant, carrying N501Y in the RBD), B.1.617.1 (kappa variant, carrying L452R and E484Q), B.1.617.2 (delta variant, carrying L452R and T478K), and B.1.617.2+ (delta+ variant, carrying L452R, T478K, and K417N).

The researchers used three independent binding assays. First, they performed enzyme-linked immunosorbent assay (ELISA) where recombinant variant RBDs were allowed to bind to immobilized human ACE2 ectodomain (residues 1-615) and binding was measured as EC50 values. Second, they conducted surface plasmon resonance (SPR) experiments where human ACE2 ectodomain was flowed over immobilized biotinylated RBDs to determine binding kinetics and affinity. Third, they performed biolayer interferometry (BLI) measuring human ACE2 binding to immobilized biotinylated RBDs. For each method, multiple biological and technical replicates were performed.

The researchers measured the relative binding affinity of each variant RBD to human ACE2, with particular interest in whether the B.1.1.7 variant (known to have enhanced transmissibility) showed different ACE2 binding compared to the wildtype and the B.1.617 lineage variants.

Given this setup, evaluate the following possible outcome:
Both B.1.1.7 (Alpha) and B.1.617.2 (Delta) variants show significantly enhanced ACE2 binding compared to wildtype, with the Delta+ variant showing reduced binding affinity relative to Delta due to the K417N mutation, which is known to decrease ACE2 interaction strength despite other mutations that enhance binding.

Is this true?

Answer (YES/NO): NO